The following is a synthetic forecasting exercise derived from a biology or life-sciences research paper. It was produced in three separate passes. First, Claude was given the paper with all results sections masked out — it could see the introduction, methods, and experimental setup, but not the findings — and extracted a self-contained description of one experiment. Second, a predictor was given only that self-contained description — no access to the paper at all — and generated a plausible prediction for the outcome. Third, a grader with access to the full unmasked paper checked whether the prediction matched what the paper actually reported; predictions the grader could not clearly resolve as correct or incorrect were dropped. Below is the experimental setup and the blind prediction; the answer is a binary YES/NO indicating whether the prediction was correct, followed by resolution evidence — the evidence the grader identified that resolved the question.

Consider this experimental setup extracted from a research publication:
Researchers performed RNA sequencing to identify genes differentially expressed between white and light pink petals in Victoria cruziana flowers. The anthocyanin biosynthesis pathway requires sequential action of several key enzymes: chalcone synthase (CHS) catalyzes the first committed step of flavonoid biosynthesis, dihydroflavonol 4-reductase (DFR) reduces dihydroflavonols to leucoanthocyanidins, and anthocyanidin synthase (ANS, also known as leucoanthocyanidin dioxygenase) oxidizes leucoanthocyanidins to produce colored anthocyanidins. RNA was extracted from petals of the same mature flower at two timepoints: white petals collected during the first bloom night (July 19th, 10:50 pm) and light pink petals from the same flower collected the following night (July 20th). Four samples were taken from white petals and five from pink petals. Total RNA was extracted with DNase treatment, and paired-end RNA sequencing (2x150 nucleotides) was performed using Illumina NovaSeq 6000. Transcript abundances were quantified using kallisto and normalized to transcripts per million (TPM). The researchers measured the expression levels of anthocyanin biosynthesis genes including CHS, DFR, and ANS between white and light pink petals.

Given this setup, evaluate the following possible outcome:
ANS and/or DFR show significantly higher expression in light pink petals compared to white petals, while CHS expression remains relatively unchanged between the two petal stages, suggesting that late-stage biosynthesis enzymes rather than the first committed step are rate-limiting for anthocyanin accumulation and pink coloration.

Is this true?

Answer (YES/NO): NO